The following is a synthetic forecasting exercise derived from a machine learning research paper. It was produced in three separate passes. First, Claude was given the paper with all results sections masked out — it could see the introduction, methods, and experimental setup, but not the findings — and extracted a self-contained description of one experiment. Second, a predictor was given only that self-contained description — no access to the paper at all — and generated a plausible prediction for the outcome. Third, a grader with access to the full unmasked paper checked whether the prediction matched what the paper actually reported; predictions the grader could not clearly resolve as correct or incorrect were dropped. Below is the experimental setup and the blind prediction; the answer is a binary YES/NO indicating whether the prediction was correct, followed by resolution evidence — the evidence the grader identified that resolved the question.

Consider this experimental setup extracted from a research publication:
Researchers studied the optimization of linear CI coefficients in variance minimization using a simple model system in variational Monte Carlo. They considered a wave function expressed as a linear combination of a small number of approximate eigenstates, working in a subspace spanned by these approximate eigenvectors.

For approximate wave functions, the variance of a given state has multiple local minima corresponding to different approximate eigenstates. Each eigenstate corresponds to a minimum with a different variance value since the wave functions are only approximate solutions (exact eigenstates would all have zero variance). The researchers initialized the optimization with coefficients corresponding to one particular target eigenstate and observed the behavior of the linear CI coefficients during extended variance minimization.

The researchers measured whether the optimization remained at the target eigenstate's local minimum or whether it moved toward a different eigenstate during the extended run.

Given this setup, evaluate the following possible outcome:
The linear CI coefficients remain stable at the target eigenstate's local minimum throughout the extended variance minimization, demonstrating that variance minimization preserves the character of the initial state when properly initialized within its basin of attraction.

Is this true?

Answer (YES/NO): NO